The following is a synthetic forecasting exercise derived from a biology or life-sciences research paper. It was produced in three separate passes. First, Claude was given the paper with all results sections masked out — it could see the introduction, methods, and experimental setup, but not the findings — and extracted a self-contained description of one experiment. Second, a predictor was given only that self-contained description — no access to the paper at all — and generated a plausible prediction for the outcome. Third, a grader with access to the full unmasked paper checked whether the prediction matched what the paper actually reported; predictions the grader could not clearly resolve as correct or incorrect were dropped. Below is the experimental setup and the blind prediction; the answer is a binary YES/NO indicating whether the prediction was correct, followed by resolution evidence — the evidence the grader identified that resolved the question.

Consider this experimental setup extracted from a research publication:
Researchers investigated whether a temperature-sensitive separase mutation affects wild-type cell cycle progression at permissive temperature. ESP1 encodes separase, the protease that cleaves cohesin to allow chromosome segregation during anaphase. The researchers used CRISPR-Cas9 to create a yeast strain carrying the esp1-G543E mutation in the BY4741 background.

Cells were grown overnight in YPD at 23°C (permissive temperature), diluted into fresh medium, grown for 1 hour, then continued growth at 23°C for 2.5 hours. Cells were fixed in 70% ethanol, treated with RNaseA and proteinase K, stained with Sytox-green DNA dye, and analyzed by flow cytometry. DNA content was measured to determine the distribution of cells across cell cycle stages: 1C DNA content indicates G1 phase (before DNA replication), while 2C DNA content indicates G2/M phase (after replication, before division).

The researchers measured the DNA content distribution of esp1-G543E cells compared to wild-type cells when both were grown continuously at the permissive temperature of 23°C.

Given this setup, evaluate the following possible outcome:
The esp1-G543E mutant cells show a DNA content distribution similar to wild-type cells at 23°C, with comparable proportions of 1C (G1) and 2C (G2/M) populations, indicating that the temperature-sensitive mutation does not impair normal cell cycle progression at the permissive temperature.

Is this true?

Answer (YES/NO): YES